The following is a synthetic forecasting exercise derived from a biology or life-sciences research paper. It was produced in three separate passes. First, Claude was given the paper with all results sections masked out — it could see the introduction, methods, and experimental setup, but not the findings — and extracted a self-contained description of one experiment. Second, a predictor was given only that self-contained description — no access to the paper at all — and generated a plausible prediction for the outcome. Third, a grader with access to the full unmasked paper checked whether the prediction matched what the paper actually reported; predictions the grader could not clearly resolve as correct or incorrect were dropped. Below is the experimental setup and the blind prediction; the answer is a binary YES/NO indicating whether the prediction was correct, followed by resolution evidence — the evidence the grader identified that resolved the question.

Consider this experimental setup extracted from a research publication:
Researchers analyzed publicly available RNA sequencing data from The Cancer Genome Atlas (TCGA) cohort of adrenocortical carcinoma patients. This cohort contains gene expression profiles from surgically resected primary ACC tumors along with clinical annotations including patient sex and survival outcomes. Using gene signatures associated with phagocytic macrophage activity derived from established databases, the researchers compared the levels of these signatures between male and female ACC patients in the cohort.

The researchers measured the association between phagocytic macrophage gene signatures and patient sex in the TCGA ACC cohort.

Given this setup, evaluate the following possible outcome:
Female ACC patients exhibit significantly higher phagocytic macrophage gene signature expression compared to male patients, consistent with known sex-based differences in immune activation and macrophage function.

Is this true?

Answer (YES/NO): NO